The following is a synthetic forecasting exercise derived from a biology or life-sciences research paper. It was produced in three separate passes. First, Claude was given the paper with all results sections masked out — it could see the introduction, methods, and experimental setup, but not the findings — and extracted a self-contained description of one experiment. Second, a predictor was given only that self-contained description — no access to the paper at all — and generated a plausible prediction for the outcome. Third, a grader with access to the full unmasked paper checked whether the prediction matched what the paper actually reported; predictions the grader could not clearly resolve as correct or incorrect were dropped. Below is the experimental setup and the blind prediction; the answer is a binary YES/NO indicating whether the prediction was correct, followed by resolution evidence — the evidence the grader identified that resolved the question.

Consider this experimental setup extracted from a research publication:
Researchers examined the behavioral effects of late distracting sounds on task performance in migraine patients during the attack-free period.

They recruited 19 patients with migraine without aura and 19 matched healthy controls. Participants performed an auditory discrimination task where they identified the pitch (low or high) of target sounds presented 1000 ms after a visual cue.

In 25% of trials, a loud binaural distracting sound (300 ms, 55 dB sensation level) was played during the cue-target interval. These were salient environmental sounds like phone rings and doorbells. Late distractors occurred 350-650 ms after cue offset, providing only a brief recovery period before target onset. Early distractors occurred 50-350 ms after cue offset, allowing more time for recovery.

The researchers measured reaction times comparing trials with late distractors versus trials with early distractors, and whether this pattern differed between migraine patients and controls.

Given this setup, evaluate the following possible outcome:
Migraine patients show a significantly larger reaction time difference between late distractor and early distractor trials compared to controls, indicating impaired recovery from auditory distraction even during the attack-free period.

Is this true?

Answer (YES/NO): NO